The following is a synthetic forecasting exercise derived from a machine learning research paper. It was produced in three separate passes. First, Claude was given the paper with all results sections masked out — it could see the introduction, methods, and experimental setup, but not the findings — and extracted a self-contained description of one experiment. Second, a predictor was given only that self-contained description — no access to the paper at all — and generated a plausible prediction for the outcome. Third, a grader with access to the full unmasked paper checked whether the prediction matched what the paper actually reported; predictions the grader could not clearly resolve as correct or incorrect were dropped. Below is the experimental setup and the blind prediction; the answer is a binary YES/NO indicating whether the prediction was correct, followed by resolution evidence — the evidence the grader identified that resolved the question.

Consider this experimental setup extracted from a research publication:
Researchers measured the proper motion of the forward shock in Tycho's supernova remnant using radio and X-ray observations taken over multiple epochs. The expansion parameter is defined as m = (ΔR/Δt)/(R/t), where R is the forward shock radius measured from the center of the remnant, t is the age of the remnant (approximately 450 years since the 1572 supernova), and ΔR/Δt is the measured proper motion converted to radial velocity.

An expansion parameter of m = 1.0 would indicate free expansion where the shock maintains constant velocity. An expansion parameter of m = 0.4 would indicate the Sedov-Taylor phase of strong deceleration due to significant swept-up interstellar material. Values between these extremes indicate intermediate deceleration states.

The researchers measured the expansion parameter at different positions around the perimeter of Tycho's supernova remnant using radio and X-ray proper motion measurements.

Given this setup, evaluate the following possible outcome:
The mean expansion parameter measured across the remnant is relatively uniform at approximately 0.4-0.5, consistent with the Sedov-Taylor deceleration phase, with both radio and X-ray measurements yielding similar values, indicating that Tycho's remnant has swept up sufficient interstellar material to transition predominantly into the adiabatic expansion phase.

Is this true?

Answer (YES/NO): NO